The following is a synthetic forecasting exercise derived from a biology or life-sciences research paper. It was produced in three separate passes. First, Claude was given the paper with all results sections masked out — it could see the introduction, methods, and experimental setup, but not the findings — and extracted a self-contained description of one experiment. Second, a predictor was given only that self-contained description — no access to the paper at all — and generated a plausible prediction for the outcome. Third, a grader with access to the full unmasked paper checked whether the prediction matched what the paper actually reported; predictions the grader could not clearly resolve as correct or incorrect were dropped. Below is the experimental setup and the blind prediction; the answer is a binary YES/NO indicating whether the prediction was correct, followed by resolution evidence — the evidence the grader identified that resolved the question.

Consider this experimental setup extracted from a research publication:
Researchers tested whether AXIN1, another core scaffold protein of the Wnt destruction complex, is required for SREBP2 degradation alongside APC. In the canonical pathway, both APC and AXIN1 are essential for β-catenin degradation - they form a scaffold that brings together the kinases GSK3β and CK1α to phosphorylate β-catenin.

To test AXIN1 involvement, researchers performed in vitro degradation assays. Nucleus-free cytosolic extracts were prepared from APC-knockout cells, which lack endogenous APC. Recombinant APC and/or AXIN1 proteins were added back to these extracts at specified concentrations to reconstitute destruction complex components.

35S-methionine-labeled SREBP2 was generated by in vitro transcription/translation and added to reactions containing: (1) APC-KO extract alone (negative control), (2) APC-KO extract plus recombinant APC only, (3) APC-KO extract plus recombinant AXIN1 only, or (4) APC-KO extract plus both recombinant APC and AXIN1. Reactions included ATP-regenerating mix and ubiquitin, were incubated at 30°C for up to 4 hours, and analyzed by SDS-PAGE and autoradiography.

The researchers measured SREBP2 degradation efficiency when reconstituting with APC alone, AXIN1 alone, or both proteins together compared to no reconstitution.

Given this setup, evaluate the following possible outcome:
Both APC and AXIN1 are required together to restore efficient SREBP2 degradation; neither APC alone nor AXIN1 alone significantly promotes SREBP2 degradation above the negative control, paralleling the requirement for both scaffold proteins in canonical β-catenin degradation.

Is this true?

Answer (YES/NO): NO